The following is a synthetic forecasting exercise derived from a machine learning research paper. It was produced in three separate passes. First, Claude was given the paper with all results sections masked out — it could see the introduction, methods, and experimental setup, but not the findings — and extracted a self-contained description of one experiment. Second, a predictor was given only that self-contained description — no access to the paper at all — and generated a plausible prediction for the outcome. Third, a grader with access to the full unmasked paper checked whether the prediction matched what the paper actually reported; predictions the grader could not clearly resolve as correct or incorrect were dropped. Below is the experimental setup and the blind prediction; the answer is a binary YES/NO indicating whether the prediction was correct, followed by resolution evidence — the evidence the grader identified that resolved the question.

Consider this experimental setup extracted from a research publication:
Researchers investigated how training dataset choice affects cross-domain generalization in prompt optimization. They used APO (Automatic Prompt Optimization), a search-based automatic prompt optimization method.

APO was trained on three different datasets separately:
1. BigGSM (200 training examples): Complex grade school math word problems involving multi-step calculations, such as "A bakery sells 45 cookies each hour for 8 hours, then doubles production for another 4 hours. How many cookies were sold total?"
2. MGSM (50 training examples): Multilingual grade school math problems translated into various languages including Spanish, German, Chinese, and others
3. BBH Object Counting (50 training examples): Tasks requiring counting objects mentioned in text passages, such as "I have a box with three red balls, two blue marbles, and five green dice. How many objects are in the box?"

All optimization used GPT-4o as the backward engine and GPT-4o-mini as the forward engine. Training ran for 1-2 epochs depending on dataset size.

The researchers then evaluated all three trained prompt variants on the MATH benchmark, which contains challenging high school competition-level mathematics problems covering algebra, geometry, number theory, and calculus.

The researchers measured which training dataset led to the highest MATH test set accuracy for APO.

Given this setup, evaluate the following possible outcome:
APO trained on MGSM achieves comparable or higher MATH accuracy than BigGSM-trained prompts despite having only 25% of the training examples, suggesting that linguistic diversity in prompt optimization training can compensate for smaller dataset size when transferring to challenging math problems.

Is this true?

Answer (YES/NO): NO